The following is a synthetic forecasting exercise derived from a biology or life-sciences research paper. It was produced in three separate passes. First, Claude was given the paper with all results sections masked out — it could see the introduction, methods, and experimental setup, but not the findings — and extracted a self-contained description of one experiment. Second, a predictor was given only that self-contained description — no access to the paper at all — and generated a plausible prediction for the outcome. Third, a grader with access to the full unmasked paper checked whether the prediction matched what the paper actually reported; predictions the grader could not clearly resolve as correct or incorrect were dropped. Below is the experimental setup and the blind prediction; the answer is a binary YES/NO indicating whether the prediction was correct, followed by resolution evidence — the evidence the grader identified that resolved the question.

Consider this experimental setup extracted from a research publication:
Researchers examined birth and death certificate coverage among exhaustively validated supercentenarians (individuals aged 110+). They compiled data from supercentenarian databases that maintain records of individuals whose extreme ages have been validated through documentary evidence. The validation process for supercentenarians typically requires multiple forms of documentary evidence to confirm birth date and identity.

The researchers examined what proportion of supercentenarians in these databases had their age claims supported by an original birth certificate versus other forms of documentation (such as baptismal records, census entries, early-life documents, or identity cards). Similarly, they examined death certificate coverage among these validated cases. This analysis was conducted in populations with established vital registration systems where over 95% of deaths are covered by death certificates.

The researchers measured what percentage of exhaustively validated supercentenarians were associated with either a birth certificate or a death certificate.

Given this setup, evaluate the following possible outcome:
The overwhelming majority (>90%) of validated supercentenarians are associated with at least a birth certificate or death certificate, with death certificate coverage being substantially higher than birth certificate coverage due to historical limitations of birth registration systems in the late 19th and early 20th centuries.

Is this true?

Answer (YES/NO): NO